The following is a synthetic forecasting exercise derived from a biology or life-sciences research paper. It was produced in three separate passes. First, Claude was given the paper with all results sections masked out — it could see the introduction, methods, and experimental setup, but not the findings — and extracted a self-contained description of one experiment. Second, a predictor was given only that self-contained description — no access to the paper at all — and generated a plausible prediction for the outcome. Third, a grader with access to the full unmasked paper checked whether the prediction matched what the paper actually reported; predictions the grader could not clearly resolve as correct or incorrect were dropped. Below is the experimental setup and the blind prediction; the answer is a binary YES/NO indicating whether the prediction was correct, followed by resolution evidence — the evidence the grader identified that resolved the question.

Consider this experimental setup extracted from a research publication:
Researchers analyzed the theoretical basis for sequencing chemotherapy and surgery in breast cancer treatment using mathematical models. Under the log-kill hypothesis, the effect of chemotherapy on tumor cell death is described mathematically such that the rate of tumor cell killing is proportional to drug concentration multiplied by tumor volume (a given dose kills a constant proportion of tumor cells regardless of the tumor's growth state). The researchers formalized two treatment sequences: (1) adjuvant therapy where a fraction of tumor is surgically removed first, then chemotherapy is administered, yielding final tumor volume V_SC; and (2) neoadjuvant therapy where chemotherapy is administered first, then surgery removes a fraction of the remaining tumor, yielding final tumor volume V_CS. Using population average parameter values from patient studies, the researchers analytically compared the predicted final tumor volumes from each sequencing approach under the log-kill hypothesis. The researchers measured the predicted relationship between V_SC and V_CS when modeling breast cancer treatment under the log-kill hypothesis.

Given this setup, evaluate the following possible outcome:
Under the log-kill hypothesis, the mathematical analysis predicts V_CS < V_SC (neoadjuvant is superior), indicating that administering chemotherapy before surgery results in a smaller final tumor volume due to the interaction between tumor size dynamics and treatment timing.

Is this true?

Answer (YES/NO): YES